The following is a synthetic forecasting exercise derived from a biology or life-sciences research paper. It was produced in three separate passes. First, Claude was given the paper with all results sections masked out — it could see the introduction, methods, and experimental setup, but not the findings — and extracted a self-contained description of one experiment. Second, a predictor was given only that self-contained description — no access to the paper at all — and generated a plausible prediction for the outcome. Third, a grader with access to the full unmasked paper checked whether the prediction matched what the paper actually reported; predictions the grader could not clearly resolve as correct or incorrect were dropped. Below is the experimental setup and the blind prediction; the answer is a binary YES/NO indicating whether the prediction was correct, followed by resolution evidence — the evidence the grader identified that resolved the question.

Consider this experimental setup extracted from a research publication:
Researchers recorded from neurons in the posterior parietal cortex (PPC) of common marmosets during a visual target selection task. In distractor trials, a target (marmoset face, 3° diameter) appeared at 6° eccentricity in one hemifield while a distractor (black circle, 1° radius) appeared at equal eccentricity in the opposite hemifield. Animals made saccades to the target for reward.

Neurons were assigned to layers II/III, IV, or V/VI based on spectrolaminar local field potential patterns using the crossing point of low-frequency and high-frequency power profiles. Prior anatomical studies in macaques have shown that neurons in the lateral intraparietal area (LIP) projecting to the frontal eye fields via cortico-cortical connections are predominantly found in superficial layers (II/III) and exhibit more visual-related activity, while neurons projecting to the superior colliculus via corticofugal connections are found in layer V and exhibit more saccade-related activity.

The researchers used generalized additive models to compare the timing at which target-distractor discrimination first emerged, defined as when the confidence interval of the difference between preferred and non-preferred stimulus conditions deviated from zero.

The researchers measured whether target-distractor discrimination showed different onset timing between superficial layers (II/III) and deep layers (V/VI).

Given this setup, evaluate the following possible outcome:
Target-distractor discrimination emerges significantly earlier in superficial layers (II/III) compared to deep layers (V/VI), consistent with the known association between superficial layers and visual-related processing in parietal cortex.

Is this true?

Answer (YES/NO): NO